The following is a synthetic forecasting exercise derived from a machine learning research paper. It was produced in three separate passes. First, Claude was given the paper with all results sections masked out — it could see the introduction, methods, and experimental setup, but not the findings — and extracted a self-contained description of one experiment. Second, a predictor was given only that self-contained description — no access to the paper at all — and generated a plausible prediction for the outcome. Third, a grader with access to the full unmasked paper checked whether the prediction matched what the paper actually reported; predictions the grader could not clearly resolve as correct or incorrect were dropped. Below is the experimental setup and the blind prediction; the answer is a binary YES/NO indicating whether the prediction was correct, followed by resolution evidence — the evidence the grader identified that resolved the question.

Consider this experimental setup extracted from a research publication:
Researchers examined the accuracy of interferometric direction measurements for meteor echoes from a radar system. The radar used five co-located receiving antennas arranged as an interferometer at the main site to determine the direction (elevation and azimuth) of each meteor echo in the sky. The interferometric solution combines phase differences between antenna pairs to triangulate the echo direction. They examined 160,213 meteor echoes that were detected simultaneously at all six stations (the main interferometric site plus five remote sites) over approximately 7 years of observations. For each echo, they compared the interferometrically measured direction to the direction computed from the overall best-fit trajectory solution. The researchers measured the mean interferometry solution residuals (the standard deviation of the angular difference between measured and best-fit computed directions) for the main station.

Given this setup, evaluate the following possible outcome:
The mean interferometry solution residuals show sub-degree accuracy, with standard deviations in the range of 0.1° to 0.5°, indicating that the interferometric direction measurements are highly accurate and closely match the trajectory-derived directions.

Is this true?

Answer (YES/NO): YES